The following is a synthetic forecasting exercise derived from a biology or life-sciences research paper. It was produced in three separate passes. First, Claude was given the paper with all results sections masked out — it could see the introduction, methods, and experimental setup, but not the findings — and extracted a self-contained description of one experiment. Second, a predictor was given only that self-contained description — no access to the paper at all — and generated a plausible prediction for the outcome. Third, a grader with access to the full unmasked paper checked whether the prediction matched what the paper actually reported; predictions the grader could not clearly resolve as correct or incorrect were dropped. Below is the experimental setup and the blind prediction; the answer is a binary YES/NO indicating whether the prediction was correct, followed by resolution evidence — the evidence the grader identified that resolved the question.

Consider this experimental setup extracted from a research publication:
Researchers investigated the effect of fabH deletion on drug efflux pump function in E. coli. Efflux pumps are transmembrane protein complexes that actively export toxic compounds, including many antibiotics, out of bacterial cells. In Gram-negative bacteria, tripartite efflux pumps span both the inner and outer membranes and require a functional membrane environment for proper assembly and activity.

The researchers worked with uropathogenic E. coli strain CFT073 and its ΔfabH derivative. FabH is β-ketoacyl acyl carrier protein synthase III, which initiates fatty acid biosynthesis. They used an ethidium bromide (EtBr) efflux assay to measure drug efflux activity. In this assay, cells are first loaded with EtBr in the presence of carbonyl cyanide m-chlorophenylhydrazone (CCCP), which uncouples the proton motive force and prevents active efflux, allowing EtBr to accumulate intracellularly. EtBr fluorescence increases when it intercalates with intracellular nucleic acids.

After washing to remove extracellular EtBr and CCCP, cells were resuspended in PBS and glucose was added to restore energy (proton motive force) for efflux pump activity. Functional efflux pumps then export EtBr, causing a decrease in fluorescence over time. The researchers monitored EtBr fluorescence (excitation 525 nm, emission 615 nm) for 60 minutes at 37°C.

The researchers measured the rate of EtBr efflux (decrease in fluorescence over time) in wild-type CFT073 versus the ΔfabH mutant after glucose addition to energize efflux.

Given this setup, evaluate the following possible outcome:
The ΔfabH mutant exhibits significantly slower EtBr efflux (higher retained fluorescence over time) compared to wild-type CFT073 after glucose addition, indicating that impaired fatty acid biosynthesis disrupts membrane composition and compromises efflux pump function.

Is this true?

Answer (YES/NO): NO